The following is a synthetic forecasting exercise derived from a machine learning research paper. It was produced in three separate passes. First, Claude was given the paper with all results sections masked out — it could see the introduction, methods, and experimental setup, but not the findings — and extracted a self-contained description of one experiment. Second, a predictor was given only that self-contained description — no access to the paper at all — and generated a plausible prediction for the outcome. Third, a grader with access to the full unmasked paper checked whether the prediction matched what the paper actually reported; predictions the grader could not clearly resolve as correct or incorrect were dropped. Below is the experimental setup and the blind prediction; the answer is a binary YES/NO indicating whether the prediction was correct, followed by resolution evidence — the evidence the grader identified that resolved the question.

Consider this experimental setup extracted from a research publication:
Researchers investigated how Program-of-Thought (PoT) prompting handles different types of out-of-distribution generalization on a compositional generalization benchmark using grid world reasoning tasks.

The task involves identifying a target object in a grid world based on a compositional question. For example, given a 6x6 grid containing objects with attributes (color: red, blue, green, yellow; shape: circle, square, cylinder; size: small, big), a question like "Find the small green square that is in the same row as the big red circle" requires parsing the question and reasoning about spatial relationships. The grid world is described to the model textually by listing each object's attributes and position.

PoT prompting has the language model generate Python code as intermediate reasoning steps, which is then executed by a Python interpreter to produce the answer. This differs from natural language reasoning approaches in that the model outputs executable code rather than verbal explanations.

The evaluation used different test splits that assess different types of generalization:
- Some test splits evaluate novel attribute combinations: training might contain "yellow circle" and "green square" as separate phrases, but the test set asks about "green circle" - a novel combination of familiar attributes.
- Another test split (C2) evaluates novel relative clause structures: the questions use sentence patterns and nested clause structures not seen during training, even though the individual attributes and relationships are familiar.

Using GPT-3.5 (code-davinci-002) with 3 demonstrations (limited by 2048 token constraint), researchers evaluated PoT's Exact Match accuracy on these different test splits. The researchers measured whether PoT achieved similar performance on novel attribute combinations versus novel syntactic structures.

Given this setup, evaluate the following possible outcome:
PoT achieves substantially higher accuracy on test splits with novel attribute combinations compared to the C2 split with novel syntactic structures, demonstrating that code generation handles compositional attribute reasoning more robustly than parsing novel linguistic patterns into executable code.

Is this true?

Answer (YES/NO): YES